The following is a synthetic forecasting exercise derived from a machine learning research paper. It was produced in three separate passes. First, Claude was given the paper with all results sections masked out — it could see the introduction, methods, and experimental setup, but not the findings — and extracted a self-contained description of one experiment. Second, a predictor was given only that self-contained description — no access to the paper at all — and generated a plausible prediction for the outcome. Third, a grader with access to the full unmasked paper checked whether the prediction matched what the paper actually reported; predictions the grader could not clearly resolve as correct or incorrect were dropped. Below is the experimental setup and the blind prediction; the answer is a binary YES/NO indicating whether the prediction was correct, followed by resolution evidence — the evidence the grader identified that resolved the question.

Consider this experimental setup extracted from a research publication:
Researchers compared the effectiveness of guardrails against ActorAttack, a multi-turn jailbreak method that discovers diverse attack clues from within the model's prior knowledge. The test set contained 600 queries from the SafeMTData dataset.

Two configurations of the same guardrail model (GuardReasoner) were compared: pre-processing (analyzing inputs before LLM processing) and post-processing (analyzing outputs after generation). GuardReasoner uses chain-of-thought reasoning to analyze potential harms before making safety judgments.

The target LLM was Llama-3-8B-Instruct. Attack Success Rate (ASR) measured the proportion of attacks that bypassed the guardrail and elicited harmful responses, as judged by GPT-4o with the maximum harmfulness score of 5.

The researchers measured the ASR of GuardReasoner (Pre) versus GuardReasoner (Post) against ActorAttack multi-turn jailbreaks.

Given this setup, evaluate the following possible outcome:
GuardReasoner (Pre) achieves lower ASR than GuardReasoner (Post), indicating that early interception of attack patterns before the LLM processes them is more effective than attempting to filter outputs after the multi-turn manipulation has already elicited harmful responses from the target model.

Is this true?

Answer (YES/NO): NO